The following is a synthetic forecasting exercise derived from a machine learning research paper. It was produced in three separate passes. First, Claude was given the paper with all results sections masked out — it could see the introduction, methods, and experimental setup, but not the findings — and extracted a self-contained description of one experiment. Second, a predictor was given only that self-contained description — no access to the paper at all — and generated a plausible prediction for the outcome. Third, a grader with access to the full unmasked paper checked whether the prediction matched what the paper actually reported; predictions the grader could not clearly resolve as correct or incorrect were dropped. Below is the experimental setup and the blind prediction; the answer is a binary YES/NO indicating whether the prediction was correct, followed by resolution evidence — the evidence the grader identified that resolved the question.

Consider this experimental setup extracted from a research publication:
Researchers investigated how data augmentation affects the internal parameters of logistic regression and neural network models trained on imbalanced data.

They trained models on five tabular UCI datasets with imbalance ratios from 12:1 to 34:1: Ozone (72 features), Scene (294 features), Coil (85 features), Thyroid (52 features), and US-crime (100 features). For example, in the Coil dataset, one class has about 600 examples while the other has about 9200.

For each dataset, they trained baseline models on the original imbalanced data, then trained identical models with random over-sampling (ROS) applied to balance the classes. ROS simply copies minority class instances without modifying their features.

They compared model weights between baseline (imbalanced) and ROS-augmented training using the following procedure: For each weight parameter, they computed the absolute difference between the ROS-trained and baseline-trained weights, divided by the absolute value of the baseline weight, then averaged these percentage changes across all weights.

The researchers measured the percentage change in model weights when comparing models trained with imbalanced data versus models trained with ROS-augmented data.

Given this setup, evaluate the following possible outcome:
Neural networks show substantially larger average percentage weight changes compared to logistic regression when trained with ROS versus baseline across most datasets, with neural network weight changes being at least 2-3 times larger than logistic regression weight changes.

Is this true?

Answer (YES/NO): NO